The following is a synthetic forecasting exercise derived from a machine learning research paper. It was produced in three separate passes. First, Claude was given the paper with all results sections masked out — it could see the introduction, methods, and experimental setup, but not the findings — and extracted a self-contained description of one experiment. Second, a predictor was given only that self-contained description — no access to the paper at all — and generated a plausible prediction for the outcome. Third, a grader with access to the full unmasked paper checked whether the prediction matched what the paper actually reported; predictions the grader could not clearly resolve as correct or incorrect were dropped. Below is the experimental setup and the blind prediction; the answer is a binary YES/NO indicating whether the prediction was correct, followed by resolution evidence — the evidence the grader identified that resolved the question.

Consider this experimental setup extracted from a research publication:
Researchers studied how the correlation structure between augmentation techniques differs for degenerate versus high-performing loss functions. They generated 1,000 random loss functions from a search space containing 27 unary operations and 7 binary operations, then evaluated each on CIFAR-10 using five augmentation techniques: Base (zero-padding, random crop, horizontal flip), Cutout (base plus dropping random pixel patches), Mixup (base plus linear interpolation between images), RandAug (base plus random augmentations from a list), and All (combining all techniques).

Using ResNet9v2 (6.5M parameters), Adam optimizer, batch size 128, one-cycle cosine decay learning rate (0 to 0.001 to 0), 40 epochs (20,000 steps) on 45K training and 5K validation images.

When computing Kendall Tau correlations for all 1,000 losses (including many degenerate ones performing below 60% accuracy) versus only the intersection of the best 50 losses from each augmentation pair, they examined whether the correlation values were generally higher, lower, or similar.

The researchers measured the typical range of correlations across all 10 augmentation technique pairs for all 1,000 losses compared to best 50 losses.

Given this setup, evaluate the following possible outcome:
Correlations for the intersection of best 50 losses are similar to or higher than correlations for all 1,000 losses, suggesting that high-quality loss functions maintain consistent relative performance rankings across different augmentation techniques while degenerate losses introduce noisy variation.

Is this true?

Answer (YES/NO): NO